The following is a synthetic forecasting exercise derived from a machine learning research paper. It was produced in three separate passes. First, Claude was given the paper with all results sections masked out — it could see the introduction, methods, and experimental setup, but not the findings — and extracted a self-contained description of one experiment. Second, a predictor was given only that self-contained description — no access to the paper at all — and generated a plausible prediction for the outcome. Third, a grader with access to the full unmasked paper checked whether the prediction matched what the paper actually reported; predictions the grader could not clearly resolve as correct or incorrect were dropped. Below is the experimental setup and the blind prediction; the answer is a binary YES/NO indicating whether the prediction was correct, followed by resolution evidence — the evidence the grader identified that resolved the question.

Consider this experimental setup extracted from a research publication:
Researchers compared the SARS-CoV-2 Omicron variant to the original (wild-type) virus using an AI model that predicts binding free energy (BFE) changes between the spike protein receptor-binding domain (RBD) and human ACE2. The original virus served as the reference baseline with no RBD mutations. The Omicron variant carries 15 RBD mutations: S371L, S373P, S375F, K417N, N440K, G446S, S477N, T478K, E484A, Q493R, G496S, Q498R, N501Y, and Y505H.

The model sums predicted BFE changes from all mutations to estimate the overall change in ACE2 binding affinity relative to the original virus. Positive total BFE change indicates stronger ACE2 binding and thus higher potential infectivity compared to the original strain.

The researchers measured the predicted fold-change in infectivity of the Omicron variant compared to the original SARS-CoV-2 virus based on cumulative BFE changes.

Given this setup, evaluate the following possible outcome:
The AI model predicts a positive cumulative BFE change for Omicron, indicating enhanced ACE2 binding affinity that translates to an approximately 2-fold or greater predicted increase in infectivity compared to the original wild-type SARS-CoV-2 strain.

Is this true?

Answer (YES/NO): YES